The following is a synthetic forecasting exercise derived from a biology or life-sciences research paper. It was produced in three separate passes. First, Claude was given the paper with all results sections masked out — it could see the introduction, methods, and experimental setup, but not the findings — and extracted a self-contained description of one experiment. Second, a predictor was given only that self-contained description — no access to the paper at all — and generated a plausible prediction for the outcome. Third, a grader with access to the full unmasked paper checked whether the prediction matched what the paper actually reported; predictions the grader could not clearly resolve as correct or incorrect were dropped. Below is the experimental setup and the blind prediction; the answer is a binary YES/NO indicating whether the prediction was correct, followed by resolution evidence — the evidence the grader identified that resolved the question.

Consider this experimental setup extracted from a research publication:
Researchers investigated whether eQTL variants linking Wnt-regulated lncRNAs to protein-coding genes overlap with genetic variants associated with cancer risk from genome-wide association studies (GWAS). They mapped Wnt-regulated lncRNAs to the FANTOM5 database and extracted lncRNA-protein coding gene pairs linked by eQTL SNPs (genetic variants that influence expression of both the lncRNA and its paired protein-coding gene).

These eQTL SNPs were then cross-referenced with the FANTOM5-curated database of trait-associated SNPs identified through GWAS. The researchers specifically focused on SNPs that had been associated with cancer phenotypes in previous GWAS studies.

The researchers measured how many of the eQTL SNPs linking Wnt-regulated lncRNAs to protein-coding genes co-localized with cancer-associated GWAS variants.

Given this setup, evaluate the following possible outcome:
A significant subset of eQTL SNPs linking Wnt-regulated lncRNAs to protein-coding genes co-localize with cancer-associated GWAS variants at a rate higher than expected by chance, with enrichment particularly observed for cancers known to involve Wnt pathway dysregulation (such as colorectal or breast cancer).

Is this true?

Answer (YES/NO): NO